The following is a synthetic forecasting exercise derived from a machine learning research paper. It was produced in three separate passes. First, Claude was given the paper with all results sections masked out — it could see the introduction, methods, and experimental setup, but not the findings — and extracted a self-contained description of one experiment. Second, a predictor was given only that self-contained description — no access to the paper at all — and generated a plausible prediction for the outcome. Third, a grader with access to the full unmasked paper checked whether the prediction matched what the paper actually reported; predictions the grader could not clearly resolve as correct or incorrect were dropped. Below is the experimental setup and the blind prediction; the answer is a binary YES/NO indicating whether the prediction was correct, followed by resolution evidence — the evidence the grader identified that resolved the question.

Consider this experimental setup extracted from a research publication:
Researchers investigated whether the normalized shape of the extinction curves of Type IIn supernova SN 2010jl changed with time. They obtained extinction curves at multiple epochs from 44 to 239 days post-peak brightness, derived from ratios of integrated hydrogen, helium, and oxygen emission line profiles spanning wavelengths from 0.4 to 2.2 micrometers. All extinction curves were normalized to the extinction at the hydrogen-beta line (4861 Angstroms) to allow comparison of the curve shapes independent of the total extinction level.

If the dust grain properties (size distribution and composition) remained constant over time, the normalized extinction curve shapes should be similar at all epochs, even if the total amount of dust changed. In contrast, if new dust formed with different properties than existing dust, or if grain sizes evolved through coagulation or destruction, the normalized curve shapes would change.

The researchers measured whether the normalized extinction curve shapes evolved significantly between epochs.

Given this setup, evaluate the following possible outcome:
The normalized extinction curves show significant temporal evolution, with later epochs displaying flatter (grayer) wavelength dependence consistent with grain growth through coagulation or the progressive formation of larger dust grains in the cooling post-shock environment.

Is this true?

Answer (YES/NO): NO